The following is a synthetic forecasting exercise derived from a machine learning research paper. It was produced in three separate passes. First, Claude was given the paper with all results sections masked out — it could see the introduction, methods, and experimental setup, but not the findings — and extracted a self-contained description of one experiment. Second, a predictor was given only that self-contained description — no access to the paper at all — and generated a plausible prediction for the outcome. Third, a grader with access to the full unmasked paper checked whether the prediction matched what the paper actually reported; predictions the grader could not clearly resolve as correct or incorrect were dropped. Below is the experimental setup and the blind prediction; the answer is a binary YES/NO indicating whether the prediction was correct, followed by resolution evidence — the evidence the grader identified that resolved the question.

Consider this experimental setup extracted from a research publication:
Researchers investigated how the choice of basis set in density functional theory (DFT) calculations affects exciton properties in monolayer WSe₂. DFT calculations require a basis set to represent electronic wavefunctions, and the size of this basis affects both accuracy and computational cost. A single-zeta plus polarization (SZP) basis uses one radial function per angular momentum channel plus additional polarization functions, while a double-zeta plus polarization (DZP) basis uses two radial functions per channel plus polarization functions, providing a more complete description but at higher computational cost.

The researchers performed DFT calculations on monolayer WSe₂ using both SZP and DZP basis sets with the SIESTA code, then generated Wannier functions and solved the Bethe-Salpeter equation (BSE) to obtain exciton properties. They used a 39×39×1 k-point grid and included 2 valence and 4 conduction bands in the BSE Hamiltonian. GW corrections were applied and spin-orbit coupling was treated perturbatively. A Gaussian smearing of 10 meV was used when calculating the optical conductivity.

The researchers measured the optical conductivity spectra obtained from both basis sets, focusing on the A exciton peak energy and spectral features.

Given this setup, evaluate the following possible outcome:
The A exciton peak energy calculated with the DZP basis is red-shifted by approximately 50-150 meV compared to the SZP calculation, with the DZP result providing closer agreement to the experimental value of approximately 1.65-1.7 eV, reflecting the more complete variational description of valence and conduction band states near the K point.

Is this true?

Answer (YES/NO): NO